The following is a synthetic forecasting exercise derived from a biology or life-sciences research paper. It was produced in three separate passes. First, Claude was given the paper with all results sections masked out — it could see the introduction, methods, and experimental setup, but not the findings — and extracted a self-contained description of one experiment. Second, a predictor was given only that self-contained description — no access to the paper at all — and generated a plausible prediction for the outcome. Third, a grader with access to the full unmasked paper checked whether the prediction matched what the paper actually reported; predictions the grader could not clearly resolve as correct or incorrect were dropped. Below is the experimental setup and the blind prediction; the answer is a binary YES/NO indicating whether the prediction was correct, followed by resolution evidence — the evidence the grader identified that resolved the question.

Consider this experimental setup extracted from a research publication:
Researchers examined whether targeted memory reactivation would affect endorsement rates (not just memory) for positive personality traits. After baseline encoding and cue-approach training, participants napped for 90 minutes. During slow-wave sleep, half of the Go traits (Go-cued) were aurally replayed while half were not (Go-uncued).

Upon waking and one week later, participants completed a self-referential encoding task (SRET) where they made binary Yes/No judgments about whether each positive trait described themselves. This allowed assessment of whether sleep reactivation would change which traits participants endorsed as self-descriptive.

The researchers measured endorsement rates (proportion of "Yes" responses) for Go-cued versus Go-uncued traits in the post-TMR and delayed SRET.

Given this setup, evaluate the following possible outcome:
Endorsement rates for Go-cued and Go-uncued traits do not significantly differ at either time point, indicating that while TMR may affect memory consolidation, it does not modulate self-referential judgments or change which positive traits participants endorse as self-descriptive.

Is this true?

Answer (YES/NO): YES